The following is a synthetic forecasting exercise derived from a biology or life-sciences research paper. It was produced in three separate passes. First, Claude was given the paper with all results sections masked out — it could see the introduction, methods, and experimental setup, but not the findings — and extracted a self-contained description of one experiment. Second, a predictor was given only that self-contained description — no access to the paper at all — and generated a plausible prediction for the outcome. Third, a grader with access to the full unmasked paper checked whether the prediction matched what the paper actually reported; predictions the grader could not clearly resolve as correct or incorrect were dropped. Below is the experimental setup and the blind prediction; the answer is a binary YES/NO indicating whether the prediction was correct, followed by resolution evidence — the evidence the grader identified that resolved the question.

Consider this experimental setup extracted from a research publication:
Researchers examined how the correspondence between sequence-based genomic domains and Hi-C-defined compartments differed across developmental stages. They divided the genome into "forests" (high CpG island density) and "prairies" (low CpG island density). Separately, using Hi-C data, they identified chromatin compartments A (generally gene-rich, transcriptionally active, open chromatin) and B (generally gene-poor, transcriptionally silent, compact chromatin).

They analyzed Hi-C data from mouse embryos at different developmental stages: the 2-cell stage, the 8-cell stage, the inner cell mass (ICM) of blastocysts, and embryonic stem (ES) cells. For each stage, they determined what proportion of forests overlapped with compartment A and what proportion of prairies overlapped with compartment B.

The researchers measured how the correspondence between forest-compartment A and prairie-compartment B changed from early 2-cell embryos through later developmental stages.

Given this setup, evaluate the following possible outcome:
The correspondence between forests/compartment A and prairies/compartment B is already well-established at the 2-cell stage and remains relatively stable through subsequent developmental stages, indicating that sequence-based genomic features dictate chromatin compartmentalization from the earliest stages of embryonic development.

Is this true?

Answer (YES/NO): NO